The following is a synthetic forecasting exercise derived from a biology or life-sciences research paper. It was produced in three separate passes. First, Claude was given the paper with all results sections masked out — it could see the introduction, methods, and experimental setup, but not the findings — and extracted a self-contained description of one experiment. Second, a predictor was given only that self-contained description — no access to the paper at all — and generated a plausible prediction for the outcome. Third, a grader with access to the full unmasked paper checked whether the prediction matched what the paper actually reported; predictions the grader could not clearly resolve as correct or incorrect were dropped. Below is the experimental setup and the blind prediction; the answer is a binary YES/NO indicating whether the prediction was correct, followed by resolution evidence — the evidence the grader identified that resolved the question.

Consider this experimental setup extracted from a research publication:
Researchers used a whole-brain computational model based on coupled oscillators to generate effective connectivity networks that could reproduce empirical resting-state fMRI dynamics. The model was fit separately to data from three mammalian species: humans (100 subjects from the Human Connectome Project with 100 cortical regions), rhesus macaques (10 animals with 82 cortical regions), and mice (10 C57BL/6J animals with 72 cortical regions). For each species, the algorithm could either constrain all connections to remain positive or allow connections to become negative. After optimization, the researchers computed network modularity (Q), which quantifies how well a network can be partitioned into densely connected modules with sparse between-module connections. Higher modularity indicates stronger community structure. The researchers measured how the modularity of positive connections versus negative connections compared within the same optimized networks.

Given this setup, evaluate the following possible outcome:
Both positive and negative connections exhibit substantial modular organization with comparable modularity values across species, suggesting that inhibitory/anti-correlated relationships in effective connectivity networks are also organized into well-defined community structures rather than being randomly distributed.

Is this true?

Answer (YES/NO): NO